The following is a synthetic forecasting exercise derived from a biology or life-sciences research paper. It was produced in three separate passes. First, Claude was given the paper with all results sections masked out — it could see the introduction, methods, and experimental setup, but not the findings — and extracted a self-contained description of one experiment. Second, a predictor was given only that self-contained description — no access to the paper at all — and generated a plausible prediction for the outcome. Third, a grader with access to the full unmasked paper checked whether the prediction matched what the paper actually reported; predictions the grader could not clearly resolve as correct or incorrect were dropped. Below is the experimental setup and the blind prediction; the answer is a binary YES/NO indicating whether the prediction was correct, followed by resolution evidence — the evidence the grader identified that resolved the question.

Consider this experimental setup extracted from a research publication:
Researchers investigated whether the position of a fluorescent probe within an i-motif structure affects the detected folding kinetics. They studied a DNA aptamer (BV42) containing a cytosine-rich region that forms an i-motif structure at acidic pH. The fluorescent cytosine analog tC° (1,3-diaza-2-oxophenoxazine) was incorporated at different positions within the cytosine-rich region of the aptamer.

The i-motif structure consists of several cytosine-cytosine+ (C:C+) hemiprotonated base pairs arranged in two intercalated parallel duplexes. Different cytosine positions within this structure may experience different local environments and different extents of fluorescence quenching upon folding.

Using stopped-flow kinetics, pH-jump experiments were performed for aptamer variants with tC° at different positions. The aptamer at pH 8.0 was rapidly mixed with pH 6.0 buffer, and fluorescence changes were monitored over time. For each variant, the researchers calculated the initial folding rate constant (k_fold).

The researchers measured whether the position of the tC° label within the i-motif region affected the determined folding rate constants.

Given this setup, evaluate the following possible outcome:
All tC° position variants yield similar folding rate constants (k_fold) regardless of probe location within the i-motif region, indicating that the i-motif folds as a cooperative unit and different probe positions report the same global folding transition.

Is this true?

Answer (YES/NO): NO